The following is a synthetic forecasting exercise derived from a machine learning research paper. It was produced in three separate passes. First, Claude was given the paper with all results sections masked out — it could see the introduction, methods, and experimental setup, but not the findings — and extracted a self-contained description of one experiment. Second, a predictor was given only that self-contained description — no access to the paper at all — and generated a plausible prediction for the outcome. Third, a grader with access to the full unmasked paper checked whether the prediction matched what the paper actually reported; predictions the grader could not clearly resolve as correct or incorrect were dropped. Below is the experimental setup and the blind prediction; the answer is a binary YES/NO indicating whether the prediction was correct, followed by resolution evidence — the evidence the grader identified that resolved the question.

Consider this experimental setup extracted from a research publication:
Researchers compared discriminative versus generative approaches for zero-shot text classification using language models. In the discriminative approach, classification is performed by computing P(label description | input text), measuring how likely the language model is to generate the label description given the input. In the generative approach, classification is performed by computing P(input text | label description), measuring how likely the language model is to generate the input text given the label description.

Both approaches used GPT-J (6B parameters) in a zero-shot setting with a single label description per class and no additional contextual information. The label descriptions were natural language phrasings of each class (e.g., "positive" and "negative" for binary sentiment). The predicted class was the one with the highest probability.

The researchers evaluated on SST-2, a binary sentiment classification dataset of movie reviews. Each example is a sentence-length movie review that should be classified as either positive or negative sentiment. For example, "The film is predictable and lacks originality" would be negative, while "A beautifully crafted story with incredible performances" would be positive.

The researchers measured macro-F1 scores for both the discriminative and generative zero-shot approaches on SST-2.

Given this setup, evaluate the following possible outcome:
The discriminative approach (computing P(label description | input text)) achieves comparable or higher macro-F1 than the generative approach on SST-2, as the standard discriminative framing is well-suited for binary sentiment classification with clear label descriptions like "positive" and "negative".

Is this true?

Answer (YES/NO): NO